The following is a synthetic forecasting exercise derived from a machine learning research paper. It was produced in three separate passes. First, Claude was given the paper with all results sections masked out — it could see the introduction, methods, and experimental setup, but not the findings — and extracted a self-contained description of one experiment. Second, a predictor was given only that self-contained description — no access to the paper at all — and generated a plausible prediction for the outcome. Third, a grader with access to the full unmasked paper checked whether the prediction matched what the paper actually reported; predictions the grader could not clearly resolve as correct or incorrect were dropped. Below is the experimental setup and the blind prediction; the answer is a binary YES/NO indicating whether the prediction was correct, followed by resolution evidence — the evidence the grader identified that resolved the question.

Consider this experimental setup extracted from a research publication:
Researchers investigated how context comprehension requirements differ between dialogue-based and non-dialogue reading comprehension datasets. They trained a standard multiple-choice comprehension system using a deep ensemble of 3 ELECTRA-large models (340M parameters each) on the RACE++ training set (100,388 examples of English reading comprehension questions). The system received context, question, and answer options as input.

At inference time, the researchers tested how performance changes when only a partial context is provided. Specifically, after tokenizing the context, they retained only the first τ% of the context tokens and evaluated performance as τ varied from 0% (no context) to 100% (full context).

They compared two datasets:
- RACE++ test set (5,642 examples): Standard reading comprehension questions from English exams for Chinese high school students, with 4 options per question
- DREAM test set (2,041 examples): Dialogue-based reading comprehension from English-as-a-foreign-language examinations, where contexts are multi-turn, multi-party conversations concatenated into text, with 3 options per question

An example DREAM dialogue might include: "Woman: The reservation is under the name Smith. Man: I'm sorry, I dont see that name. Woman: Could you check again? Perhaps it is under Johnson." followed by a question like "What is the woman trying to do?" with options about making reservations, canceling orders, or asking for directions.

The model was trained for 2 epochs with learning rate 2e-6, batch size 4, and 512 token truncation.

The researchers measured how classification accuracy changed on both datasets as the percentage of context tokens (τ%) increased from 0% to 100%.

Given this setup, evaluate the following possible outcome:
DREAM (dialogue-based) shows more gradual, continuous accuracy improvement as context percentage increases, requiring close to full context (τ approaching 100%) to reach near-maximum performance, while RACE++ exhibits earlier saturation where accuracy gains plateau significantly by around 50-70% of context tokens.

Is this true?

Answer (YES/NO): NO